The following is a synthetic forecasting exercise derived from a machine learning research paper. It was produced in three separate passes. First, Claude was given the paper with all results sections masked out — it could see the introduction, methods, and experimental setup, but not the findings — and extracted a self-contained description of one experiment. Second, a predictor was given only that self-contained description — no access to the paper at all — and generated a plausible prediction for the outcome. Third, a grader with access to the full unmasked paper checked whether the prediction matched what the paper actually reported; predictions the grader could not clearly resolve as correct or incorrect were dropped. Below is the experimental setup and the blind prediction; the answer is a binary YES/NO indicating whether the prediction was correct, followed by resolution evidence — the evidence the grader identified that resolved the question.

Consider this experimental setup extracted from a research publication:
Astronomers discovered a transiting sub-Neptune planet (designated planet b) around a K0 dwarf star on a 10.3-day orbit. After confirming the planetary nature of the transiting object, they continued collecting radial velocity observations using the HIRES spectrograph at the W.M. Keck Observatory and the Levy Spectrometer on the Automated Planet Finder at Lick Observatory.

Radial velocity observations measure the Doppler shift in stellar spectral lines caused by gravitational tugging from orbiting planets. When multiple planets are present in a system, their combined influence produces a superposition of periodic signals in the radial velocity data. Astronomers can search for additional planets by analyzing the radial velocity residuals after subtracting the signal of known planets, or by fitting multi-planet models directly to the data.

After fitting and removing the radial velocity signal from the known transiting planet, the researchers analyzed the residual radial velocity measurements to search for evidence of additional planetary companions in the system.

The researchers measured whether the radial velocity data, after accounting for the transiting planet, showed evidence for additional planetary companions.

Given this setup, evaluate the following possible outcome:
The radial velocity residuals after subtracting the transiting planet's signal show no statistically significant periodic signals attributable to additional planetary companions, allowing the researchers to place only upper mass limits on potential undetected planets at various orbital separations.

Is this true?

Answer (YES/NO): NO